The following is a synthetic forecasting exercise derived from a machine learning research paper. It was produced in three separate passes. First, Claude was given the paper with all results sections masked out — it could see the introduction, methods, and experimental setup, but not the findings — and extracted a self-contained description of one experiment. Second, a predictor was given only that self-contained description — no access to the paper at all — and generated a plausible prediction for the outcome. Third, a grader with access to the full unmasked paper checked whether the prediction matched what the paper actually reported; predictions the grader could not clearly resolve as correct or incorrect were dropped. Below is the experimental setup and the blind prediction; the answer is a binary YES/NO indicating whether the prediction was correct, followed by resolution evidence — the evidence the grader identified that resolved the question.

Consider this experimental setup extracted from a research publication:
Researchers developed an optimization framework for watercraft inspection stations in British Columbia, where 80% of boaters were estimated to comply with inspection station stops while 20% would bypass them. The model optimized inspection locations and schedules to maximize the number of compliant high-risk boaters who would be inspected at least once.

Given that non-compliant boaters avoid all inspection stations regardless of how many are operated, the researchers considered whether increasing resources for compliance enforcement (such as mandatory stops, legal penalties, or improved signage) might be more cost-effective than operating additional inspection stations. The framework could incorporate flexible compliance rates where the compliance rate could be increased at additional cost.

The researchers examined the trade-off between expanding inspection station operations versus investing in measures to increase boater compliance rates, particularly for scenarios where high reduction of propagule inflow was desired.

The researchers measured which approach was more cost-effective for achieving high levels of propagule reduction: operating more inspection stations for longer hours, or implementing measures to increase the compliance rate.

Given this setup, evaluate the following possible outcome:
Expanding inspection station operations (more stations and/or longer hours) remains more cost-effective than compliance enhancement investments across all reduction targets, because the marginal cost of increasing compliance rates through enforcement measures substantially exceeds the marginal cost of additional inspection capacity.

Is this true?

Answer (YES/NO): NO